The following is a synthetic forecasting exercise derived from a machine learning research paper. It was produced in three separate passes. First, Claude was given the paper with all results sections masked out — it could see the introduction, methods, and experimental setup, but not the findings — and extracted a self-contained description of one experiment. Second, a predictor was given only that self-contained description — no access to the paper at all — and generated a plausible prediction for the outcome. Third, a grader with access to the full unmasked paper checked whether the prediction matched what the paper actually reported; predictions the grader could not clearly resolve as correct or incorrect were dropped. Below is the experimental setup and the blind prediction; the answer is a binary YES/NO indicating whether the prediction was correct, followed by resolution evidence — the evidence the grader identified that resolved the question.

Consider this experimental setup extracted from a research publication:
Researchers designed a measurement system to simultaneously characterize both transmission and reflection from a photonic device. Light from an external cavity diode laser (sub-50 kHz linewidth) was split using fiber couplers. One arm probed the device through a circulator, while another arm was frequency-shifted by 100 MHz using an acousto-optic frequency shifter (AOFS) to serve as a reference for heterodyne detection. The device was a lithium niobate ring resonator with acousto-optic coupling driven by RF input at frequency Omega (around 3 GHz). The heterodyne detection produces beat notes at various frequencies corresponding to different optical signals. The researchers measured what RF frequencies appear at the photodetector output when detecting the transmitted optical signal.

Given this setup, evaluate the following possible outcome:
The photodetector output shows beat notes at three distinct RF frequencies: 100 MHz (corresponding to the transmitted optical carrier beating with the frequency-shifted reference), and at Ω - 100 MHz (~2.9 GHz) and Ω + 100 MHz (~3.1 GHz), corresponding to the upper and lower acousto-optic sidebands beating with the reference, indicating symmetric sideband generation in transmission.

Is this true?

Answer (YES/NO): YES